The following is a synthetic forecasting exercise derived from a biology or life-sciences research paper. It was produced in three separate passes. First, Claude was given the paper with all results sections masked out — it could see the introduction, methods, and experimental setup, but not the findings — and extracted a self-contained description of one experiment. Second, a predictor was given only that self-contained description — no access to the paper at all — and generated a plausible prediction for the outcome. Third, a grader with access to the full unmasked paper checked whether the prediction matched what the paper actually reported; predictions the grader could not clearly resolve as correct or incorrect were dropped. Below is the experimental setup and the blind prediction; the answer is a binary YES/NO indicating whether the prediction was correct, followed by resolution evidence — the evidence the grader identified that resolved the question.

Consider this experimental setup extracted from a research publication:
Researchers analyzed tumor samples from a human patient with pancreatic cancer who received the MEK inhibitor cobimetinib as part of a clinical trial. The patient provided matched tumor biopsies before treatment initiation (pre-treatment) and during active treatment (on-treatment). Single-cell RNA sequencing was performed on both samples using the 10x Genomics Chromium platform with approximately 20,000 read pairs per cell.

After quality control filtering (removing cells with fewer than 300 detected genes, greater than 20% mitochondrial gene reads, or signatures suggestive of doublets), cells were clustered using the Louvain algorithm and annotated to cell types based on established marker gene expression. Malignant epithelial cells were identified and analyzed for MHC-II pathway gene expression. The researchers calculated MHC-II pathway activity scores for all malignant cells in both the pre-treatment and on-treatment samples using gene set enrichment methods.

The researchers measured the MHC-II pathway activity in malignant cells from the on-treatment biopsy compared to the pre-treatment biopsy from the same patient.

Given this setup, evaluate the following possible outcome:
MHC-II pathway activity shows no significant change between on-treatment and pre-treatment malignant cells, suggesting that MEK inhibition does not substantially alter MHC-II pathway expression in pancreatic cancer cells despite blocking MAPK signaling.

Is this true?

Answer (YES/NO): NO